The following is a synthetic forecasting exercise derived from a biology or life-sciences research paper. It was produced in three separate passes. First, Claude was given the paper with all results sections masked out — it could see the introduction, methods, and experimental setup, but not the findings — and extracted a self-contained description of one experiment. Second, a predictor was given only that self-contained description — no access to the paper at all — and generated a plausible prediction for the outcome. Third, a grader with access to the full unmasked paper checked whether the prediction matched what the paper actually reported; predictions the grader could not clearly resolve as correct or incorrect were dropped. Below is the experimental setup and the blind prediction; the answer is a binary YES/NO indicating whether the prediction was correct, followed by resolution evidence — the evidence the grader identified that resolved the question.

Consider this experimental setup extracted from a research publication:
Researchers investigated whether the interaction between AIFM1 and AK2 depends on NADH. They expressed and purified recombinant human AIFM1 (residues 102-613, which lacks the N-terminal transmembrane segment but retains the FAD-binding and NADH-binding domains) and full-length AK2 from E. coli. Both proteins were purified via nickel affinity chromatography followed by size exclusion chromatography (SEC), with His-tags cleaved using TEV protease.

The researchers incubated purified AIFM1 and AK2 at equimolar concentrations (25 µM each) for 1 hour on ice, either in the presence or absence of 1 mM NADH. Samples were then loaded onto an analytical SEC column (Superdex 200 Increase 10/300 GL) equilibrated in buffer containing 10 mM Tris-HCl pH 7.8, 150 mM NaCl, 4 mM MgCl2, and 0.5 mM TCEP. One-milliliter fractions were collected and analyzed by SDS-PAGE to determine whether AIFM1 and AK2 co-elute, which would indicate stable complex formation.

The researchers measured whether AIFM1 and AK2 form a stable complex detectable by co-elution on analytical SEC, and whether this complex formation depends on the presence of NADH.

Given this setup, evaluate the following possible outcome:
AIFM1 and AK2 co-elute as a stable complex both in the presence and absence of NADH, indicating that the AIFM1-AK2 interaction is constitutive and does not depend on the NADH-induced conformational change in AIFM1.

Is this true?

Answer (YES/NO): NO